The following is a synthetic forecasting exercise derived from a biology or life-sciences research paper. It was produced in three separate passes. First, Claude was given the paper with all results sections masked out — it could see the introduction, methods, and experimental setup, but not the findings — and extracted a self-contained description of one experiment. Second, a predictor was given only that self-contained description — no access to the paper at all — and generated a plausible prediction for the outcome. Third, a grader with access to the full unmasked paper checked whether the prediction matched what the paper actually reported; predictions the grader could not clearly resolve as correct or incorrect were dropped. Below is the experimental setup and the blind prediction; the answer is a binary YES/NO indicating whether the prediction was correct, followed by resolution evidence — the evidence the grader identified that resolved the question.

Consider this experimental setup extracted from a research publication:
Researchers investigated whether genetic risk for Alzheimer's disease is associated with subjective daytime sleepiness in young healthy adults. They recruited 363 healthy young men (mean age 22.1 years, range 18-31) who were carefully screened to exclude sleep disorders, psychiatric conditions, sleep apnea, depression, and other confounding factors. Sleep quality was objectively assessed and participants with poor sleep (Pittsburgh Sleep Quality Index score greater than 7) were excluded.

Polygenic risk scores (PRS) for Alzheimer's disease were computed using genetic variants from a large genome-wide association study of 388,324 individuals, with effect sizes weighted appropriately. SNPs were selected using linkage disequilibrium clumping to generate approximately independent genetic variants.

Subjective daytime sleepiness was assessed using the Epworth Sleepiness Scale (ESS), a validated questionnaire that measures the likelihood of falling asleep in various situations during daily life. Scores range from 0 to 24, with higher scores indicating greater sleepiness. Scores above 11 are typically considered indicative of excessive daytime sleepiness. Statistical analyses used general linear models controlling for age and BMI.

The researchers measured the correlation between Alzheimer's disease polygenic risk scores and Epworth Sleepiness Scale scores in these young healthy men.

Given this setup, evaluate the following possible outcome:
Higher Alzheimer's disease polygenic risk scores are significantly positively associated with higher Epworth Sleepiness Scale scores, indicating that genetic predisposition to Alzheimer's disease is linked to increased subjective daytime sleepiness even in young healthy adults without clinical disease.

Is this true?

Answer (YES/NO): YES